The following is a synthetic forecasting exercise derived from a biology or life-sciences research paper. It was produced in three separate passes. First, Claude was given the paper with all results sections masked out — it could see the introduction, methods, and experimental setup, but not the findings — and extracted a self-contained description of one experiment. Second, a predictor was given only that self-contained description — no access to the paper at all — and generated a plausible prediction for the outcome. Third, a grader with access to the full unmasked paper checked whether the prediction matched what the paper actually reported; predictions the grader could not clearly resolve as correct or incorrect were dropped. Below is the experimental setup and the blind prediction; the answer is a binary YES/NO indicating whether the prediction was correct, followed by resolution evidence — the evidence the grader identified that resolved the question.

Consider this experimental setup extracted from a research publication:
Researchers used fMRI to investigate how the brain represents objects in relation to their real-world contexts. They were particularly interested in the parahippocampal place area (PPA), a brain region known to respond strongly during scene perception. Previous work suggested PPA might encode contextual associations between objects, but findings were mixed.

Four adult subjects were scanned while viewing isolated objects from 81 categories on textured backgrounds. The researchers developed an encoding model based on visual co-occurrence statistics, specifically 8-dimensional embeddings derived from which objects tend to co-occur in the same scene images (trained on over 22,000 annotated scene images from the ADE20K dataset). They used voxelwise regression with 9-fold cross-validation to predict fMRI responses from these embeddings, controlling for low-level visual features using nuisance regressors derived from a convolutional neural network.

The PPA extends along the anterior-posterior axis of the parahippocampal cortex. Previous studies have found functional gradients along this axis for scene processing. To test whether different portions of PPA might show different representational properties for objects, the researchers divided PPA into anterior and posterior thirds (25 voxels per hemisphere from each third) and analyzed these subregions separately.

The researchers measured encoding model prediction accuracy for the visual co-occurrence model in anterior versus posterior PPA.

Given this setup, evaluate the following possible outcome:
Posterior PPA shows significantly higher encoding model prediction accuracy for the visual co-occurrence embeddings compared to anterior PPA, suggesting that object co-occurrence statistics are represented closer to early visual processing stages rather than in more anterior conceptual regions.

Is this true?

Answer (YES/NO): NO